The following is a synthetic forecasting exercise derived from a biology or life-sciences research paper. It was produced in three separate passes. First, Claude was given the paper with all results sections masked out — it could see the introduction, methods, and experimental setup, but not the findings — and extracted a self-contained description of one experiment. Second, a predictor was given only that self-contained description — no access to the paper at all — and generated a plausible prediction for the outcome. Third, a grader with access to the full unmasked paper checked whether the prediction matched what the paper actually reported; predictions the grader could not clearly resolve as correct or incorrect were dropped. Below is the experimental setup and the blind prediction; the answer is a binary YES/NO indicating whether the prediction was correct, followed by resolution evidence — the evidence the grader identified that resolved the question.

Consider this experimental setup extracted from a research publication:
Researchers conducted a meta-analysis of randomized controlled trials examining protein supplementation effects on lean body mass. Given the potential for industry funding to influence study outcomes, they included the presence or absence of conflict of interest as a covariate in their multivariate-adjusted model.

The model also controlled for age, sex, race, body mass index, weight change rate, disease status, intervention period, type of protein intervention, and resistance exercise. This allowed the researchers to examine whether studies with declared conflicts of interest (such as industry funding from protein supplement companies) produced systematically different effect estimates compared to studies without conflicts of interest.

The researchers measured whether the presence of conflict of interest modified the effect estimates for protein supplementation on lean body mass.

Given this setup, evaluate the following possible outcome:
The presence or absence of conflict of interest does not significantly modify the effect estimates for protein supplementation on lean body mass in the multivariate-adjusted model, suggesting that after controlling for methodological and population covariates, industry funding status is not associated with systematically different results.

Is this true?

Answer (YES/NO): NO